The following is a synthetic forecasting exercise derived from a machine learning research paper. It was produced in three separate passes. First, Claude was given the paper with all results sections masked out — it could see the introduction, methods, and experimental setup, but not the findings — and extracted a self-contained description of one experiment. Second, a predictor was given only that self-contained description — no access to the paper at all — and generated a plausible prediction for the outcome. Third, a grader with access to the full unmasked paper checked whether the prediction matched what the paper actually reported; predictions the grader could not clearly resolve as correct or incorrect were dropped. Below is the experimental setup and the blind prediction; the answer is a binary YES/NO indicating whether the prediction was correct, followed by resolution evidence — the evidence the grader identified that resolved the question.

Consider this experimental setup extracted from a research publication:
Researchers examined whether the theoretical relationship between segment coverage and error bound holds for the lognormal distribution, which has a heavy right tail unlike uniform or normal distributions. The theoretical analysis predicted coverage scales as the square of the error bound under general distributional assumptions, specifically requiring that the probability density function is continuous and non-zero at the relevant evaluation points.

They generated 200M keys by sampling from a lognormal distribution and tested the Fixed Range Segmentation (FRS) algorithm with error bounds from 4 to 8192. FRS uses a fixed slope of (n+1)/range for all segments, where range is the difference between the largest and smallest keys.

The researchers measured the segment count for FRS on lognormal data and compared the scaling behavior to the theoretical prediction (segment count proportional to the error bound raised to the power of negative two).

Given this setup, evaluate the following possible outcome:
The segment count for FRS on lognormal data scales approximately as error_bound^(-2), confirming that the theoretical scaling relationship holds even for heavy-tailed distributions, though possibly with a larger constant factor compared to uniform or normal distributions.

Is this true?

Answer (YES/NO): YES